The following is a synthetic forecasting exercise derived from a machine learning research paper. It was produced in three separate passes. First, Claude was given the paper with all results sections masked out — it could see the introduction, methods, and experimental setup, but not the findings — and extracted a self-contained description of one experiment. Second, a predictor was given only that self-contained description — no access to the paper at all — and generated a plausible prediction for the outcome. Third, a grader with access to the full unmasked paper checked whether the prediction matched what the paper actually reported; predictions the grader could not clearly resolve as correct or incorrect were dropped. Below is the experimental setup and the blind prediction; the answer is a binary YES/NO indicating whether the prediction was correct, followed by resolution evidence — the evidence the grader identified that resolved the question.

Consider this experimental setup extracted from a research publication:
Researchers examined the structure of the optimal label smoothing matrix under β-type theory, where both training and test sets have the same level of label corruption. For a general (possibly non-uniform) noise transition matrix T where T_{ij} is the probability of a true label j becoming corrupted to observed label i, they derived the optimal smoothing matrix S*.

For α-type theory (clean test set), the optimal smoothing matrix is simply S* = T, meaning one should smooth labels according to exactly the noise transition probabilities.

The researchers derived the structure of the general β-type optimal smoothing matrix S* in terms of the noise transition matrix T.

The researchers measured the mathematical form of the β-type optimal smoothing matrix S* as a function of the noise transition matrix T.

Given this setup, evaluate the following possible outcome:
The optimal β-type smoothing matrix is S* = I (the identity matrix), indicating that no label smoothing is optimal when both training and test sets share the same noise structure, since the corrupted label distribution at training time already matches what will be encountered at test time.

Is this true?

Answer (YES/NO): NO